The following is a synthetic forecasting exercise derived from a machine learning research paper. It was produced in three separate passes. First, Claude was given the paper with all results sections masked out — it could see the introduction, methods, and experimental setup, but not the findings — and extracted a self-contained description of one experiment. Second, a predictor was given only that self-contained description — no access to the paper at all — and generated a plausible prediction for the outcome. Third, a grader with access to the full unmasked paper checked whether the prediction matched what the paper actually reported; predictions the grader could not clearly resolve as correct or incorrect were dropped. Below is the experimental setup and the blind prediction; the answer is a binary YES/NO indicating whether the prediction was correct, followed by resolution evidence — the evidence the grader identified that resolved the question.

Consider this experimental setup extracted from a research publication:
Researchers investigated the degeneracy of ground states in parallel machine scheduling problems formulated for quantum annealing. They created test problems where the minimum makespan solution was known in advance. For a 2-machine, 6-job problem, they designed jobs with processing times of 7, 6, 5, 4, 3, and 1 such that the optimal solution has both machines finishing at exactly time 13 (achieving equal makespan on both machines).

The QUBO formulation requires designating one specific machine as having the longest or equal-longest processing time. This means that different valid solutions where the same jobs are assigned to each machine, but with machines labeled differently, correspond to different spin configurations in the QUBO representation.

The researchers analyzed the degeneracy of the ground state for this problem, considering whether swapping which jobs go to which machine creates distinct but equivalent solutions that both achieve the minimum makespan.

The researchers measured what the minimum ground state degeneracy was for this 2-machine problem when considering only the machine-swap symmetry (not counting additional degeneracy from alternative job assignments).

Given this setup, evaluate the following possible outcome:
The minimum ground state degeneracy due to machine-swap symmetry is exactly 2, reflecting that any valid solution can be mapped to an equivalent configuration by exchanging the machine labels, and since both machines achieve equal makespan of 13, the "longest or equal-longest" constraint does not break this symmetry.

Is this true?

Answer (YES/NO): YES